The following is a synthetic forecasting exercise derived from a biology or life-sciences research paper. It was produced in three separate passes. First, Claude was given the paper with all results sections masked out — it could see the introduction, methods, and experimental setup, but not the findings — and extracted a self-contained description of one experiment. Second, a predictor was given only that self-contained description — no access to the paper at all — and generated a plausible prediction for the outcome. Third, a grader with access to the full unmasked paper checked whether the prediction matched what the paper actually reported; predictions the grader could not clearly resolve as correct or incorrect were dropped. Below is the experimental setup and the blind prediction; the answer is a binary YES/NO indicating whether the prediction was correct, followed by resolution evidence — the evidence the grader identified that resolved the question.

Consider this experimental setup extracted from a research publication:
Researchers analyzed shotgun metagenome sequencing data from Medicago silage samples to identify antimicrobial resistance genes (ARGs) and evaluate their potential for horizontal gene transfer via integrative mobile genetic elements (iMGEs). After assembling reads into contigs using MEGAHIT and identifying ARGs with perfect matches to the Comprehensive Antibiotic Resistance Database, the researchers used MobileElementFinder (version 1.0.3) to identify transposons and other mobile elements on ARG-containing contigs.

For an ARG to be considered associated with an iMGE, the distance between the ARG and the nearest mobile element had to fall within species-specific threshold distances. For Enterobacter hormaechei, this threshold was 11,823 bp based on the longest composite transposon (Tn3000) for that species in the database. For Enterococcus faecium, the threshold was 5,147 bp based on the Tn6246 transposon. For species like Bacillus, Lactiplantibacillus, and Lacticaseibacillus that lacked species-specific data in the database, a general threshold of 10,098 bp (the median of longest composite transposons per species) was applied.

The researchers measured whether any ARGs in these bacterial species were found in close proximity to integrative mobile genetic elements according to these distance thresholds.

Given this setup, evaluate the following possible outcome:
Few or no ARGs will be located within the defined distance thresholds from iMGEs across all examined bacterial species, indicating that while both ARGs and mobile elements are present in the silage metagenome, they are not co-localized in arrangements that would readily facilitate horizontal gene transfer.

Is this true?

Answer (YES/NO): NO